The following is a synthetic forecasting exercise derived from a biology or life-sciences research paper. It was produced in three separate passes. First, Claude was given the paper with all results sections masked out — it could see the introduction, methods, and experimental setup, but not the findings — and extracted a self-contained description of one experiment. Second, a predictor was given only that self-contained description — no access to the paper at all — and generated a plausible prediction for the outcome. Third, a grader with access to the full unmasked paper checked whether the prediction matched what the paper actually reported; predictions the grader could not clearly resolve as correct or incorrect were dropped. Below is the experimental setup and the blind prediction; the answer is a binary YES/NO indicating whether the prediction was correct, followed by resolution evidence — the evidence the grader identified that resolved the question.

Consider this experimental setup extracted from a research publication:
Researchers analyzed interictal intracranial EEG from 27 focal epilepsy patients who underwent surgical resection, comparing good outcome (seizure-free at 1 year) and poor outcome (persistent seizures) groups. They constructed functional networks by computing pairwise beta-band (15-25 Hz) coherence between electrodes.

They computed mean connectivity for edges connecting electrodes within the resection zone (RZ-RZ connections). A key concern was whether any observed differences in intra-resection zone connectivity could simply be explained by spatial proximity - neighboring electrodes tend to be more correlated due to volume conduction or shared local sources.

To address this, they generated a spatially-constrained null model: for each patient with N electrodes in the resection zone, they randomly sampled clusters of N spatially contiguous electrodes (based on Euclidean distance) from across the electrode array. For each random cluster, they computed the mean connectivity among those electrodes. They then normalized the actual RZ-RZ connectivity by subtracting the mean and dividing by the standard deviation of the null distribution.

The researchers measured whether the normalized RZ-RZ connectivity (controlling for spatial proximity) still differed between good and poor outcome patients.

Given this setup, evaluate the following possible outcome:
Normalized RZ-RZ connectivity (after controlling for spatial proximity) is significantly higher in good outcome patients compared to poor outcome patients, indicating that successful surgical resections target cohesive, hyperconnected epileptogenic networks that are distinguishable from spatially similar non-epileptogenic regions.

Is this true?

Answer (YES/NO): YES